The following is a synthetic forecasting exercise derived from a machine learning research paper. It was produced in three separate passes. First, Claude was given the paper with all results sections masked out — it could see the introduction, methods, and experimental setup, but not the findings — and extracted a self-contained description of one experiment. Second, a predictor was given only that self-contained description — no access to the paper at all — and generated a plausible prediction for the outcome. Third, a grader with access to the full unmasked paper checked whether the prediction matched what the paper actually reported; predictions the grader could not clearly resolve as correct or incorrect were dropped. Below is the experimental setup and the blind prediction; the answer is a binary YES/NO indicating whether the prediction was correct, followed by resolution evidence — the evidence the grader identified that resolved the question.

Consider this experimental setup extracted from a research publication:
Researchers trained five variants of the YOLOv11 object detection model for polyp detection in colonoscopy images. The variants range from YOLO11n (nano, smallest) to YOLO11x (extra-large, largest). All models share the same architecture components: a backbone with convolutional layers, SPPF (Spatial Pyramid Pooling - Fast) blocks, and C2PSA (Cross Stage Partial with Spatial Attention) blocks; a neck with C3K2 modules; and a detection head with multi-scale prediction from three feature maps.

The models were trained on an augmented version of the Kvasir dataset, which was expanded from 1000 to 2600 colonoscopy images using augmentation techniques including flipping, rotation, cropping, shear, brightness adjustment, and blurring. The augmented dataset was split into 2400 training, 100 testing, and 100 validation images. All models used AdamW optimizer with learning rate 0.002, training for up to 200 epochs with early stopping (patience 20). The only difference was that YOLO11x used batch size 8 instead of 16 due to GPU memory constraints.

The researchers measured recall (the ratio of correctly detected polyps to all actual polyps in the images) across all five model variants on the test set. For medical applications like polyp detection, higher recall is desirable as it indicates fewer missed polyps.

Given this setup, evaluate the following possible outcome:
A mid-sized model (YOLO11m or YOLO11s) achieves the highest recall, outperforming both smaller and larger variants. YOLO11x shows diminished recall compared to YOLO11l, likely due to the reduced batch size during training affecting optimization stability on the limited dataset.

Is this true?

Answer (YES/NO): YES